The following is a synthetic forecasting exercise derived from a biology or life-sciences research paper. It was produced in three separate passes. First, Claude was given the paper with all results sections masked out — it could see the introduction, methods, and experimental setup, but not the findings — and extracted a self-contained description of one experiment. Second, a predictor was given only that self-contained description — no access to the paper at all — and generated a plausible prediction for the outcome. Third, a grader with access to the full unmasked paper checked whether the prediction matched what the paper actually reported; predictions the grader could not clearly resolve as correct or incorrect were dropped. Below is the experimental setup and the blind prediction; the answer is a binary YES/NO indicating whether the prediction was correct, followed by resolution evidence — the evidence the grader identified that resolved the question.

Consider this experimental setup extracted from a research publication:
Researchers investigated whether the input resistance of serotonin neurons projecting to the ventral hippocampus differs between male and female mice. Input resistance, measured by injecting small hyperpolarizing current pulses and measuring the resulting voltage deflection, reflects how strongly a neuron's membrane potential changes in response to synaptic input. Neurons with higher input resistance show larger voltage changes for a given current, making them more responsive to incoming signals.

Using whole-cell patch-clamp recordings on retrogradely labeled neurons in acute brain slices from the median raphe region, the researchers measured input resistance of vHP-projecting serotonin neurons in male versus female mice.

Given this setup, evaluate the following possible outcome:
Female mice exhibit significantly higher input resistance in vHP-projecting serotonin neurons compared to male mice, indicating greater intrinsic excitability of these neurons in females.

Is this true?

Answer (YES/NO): NO